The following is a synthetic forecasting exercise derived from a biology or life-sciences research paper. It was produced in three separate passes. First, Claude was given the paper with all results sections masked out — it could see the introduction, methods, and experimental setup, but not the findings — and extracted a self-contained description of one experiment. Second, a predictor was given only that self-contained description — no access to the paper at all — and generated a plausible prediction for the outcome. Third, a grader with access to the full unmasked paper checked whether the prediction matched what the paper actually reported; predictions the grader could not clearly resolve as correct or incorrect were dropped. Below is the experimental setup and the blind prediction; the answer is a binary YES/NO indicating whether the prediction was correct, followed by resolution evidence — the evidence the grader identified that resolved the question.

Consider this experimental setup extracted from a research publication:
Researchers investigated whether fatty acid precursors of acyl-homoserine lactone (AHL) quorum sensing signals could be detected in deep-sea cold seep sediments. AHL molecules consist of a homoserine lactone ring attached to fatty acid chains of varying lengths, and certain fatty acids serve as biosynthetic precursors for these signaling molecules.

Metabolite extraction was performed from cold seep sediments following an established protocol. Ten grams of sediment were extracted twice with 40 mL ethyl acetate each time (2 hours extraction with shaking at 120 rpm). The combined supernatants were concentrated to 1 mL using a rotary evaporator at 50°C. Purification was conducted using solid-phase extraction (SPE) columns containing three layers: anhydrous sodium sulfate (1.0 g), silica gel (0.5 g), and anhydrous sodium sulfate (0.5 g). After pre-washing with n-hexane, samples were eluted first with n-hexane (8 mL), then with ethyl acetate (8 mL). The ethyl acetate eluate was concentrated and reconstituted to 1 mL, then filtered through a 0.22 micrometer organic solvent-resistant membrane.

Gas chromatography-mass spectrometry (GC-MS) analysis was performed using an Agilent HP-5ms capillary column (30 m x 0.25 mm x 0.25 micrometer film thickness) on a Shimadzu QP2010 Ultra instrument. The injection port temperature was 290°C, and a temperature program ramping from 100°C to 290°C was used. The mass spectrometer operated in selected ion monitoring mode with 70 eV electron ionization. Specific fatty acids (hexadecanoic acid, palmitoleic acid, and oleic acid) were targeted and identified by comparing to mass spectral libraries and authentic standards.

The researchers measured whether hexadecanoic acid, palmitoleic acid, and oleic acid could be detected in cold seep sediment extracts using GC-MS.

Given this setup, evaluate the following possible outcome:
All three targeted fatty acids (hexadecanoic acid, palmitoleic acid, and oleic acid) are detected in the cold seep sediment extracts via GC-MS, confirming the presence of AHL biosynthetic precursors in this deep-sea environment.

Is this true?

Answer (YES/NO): NO